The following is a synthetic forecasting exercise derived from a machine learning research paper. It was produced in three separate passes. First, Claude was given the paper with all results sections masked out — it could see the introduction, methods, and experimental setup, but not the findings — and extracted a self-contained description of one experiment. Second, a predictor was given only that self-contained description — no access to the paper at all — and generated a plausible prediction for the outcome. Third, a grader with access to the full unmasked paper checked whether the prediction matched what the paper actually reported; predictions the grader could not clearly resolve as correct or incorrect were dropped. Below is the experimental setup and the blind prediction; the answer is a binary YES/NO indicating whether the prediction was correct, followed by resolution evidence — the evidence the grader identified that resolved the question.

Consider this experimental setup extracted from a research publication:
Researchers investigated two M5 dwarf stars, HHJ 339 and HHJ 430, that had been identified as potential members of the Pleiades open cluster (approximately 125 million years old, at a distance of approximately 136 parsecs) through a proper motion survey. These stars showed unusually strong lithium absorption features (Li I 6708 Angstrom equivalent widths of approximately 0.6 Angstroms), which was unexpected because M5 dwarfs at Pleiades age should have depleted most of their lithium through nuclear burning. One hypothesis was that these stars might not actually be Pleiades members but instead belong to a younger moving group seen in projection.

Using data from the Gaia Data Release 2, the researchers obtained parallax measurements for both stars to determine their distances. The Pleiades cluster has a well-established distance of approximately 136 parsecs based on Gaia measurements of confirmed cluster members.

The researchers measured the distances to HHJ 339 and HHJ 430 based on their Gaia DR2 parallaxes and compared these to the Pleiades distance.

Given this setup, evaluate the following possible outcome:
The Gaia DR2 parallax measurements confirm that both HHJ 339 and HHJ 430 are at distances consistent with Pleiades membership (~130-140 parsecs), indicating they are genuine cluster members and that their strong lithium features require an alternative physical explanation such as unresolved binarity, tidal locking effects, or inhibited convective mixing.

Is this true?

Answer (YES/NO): NO